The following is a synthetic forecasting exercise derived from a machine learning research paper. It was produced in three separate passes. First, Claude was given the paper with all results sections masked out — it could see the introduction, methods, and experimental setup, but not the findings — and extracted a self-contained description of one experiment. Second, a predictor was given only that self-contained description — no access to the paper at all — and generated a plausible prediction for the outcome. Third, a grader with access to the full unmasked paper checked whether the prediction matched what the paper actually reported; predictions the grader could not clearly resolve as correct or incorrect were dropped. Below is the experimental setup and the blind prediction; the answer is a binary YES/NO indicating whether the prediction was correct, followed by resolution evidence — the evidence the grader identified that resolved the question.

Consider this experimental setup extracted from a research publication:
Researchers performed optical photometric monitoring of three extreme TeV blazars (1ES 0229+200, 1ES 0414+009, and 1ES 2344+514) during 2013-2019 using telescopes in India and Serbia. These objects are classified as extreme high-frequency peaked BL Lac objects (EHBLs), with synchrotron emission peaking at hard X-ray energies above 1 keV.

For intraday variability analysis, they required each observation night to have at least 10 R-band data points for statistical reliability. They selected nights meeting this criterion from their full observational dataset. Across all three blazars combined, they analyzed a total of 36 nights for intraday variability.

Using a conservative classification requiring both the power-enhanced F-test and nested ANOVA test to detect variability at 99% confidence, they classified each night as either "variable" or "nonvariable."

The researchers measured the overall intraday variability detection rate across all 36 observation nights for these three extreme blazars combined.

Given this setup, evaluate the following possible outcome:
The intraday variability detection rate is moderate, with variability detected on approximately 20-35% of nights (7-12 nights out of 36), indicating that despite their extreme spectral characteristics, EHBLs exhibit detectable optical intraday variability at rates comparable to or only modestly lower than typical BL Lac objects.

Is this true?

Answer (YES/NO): NO